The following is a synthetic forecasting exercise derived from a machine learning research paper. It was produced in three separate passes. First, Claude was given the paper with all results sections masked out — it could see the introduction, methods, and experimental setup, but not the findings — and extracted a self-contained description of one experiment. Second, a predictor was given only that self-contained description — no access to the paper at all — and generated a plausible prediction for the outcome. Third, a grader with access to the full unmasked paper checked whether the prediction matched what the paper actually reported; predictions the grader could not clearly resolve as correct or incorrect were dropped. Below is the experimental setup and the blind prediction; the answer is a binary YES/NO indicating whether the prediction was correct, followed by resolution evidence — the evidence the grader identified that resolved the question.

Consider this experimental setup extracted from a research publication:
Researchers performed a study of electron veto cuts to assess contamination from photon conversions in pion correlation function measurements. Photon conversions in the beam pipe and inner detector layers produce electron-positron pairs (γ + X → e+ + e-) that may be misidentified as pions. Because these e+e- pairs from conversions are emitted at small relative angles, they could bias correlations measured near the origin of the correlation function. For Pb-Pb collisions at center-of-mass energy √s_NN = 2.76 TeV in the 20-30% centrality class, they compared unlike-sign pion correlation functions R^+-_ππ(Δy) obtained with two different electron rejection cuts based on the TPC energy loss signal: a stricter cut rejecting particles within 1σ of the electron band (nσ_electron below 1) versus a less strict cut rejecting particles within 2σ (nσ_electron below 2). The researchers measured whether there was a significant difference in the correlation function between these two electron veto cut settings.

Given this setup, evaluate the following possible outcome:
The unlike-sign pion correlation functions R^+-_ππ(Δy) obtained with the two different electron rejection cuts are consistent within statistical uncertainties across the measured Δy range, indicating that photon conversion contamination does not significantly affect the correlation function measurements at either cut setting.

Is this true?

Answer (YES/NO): YES